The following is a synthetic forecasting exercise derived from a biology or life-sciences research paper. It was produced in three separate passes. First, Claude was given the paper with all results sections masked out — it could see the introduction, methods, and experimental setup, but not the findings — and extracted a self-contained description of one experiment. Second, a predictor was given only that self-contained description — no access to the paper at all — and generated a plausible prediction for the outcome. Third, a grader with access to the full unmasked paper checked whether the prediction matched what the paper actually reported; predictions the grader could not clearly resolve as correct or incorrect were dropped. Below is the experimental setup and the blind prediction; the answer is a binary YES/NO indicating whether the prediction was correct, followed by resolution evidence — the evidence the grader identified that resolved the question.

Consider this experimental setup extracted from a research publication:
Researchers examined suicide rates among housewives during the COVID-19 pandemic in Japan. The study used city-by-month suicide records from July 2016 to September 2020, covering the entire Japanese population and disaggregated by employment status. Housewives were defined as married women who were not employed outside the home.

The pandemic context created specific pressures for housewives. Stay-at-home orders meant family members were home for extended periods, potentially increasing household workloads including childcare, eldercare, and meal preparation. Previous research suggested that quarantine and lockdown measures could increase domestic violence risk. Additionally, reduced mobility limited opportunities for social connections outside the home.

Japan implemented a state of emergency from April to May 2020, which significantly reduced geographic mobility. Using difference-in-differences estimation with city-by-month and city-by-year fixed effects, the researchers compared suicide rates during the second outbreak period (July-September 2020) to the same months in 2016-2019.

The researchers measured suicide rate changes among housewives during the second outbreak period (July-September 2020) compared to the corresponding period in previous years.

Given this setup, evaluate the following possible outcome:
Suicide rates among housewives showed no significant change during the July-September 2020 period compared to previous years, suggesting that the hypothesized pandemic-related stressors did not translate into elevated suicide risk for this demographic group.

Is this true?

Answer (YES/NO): NO